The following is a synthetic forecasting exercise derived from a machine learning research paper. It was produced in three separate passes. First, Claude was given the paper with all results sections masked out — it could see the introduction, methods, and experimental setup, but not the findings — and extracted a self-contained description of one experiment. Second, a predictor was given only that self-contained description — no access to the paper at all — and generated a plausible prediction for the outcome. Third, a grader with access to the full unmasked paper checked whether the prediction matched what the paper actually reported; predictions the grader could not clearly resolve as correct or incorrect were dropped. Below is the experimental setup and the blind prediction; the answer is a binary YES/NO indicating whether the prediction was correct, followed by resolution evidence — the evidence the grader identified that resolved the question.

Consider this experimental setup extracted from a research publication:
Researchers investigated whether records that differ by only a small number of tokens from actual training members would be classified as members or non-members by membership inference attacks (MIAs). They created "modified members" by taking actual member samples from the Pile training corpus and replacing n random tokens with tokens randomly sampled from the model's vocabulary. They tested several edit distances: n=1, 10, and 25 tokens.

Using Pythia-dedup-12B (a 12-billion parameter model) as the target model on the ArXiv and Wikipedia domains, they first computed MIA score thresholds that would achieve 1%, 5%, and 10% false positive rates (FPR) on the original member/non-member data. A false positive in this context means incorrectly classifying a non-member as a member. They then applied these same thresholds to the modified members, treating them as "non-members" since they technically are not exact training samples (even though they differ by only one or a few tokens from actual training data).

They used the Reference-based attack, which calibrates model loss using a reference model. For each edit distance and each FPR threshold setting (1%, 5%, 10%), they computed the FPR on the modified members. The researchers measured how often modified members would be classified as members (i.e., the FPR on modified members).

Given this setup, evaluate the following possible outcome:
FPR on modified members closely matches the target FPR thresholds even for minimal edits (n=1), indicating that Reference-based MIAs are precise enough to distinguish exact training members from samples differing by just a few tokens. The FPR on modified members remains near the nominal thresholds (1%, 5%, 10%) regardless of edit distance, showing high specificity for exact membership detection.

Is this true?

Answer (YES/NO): NO